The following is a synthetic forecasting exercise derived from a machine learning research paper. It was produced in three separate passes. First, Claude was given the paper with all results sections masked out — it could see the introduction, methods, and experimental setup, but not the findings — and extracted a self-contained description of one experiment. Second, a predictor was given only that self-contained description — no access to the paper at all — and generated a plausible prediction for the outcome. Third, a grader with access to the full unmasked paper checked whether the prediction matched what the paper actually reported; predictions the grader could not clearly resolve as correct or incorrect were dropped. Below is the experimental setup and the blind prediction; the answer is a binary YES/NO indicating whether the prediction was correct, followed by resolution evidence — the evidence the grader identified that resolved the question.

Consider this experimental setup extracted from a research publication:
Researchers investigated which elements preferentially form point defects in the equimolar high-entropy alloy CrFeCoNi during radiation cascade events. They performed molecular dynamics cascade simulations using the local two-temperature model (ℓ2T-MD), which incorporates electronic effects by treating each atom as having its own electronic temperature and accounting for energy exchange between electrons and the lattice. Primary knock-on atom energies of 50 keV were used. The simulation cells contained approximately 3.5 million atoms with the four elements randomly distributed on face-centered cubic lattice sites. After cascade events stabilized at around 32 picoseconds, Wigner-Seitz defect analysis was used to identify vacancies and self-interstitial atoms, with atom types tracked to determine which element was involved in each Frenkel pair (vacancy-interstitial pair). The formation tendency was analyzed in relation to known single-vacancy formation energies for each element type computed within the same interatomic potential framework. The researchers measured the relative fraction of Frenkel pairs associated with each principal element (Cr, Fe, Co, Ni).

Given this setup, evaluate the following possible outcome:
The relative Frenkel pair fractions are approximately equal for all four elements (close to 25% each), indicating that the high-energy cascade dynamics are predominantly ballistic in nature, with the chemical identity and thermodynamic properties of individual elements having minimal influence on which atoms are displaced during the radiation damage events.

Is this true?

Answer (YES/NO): NO